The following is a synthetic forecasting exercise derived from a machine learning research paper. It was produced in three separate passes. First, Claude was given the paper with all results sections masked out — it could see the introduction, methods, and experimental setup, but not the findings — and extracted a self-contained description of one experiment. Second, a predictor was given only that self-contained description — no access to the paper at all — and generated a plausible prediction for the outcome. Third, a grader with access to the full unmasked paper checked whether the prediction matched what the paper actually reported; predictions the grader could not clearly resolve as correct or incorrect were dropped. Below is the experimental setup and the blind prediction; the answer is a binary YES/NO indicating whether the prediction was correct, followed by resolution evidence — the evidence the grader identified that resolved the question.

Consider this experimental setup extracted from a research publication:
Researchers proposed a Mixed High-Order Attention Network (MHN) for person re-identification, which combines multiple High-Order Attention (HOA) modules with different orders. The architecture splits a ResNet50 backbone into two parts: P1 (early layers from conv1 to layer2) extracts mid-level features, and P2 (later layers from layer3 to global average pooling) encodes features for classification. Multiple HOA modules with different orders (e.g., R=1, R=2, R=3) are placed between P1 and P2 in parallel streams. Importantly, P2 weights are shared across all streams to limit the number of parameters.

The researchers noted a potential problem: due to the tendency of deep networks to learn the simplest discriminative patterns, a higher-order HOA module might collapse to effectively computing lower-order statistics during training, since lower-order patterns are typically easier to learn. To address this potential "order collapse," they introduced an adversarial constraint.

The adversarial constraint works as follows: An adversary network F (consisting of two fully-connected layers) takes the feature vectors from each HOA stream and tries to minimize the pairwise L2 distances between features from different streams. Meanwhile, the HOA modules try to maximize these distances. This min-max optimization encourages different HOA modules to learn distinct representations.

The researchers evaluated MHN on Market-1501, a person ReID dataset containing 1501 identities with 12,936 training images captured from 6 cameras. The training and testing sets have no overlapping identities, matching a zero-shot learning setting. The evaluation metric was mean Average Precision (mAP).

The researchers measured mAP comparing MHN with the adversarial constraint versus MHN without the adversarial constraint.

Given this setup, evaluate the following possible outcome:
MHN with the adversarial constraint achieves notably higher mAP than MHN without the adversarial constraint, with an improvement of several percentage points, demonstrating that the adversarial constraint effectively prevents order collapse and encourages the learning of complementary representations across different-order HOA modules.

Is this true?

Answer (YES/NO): YES